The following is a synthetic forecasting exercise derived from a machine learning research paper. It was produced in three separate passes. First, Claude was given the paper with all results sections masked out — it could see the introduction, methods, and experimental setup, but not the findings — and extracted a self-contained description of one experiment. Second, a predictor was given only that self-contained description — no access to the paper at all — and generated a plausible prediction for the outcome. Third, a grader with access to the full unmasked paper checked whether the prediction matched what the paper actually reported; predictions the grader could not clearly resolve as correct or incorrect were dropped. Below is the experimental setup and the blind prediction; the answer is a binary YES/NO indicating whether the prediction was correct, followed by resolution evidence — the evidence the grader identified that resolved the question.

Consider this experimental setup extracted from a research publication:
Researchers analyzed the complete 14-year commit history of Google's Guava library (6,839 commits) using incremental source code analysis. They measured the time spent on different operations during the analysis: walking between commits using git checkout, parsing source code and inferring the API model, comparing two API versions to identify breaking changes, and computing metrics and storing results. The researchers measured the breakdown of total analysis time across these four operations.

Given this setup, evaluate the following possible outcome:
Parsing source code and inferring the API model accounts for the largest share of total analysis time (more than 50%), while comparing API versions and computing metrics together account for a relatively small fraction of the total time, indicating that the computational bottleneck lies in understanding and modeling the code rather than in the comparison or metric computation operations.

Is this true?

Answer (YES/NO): NO